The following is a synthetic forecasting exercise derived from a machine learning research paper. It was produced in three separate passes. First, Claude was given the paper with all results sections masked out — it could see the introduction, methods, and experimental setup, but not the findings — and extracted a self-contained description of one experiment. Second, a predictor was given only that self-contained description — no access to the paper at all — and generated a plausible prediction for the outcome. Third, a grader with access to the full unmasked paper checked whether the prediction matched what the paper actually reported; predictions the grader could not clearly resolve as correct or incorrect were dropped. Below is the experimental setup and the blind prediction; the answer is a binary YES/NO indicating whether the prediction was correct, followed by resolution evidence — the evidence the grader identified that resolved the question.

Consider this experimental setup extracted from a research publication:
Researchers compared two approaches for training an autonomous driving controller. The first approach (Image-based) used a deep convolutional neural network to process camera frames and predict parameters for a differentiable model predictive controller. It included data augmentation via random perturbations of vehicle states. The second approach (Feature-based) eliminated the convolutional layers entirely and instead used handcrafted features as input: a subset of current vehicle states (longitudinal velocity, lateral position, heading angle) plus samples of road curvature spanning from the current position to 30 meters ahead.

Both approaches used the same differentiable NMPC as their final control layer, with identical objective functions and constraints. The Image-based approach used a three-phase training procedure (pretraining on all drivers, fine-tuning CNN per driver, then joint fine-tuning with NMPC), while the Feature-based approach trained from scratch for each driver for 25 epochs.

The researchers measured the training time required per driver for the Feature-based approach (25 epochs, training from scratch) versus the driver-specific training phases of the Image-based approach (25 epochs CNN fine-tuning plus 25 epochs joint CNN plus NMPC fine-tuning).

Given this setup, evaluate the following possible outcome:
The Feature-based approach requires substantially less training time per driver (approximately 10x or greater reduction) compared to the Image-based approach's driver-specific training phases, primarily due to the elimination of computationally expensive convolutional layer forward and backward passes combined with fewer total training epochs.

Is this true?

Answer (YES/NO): NO